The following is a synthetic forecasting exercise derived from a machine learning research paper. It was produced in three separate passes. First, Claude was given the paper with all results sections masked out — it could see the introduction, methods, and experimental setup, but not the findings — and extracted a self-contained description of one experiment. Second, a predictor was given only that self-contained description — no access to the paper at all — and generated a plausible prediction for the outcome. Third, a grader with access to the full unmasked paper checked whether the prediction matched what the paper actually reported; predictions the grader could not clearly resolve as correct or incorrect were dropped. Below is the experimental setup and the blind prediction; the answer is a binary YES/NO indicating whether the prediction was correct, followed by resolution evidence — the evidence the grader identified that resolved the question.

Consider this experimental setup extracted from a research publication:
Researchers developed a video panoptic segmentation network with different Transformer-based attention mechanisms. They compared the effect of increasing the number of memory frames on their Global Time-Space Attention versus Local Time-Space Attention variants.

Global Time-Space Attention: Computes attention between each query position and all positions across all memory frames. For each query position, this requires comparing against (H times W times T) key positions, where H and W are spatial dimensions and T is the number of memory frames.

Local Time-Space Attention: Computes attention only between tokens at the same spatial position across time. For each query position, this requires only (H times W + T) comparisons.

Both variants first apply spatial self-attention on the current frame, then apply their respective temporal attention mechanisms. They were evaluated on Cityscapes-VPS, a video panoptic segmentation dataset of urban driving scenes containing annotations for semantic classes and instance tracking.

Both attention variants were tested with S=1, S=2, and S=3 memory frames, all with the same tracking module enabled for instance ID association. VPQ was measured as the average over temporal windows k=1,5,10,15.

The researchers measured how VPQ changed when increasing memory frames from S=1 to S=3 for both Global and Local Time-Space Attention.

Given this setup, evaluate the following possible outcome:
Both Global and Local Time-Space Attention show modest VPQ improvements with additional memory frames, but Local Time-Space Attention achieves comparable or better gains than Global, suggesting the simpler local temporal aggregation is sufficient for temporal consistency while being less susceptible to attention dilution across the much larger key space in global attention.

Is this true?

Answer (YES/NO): NO